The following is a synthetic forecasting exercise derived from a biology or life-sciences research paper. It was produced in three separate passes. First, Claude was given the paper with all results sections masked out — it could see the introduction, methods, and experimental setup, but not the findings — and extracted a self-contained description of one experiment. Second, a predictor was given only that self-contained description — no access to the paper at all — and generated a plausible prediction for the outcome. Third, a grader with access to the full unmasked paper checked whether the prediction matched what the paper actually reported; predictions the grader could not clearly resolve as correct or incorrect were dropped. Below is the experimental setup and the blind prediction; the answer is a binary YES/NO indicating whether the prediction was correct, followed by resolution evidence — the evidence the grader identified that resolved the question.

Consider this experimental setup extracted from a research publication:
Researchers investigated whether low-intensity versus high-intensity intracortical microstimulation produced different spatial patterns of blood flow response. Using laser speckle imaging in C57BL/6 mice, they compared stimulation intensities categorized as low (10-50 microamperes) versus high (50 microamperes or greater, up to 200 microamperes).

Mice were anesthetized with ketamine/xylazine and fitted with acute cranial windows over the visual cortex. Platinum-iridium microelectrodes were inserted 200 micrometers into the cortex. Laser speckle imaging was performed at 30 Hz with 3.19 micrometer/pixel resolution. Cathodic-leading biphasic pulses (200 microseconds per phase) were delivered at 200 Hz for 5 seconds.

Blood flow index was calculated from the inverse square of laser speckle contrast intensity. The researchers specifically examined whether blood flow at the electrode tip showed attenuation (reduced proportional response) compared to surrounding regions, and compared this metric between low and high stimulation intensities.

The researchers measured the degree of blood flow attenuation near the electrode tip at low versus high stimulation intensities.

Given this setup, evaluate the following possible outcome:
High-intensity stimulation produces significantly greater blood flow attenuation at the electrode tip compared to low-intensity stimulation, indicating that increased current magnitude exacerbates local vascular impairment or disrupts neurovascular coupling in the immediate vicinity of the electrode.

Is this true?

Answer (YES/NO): YES